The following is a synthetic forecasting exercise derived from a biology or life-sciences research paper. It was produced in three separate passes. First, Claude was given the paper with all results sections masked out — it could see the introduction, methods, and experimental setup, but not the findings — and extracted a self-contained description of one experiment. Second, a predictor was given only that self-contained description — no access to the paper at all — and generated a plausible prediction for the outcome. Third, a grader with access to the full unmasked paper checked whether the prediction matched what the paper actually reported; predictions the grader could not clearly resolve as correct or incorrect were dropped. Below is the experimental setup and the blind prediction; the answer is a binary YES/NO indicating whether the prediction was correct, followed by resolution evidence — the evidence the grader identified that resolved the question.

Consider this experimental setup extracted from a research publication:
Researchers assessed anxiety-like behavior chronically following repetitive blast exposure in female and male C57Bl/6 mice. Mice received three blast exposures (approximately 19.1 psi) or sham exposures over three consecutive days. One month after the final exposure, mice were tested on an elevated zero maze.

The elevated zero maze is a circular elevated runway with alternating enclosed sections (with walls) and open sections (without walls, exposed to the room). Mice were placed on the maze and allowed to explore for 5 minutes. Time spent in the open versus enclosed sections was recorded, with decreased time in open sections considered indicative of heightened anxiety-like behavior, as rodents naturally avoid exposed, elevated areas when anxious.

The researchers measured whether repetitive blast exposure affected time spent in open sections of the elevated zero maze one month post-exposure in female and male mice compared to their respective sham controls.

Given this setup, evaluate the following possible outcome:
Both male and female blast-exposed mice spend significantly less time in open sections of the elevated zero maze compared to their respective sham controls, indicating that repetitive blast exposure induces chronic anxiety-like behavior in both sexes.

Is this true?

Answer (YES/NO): NO